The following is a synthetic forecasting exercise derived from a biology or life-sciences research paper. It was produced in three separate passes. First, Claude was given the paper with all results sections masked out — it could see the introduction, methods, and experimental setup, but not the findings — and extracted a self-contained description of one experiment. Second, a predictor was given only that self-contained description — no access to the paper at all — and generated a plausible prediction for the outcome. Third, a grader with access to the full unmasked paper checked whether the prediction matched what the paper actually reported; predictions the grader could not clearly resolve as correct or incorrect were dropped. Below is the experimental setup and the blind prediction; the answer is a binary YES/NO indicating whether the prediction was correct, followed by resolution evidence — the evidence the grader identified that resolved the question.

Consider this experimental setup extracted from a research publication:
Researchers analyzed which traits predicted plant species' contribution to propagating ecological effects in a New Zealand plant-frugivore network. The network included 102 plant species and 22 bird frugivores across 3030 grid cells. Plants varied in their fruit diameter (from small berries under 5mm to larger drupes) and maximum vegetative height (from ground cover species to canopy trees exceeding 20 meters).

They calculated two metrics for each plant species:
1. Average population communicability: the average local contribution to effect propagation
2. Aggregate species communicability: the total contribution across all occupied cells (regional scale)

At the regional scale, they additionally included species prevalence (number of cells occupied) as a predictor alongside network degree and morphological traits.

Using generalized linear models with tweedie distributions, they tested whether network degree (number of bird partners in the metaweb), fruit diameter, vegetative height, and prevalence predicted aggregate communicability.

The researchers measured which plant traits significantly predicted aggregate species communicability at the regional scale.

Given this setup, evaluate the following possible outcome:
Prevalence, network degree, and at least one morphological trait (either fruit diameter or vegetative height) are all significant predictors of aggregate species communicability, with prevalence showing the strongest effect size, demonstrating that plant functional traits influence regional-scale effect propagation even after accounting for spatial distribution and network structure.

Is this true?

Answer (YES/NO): NO